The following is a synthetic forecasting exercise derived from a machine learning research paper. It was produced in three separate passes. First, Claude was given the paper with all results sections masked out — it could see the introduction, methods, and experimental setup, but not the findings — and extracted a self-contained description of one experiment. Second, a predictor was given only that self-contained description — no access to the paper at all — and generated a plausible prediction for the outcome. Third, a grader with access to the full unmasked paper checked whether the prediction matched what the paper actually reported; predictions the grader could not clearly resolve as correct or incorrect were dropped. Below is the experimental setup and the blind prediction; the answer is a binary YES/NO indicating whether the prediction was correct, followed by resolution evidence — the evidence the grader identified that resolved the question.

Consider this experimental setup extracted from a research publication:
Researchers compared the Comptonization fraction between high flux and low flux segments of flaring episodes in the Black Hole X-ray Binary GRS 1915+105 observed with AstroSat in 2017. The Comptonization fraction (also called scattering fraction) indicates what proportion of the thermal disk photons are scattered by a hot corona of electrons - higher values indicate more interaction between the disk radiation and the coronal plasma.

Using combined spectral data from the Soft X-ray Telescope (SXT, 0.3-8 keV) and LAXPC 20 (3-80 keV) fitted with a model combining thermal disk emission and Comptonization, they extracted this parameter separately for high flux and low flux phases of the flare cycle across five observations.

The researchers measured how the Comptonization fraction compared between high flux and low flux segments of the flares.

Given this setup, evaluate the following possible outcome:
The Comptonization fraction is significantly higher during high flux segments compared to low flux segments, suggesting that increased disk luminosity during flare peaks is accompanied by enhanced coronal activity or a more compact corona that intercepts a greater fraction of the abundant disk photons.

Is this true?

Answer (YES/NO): YES